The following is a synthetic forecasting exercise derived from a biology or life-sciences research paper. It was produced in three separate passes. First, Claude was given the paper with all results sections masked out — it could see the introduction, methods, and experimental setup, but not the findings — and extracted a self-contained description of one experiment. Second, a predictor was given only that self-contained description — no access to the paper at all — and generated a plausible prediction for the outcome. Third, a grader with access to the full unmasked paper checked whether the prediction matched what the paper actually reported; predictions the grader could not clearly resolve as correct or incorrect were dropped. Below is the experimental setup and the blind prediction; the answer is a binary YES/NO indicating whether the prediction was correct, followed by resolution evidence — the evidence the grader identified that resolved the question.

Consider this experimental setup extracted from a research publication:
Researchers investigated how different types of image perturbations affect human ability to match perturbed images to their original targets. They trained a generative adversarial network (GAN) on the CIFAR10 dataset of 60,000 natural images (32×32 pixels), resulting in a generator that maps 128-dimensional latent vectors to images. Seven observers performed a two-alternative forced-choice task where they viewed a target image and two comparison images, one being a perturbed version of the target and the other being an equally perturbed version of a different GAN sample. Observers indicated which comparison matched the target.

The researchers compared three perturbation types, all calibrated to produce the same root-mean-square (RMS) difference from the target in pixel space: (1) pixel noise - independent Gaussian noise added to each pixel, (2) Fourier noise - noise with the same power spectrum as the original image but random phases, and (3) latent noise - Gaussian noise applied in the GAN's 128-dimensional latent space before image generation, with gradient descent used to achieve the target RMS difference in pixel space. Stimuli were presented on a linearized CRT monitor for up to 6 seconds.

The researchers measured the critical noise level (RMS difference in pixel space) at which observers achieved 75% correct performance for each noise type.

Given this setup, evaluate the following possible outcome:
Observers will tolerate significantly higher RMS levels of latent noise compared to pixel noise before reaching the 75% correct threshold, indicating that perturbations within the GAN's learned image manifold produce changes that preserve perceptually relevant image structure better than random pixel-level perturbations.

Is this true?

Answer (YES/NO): NO